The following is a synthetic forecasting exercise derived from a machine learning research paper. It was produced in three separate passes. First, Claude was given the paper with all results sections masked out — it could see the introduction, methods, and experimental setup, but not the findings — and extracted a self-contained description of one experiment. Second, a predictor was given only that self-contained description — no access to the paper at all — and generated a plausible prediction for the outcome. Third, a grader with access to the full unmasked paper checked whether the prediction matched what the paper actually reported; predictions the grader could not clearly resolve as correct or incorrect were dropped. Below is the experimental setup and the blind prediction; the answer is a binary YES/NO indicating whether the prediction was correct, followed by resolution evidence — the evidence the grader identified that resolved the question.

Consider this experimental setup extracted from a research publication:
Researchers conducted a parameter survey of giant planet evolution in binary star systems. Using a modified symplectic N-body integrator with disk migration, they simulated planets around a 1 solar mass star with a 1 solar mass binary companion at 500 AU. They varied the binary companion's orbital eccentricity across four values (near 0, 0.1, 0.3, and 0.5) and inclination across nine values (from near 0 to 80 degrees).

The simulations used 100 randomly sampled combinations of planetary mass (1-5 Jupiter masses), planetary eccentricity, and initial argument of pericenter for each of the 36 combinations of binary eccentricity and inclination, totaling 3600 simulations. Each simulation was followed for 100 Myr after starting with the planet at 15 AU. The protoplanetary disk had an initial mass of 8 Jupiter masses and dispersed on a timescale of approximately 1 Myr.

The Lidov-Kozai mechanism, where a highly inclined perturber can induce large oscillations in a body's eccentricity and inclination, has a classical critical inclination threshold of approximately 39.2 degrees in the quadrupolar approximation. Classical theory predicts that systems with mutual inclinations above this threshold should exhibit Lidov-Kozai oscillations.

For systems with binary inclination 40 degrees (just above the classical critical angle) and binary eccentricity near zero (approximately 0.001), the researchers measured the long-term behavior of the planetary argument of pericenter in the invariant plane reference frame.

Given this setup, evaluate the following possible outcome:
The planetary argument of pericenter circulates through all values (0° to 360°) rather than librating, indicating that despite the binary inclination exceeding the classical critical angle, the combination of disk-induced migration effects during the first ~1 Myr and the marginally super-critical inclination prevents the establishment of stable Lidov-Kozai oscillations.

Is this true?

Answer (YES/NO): YES